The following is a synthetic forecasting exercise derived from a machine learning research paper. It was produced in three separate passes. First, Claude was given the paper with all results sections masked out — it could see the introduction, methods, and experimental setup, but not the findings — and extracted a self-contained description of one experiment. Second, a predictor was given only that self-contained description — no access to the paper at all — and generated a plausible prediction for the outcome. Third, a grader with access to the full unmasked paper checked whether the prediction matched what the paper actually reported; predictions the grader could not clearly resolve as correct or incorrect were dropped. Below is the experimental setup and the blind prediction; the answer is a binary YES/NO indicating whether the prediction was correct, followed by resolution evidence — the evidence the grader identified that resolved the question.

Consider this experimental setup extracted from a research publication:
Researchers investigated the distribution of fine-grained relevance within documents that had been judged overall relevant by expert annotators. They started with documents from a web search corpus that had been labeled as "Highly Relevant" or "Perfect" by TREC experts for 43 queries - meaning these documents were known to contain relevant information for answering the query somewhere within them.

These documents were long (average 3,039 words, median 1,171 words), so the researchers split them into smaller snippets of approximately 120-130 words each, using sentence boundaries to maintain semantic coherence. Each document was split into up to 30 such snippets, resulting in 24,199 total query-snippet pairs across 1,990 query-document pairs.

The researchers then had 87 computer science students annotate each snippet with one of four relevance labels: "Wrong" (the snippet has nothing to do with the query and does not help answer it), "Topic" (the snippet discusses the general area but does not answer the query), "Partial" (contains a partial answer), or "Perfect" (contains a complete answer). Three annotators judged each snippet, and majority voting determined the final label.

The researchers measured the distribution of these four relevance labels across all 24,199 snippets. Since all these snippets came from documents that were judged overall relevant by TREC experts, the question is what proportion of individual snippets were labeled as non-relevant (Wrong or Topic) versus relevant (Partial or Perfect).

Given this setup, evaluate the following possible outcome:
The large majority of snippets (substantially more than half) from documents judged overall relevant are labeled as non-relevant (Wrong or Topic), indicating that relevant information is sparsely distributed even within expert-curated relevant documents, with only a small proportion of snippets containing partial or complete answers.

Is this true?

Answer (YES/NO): YES